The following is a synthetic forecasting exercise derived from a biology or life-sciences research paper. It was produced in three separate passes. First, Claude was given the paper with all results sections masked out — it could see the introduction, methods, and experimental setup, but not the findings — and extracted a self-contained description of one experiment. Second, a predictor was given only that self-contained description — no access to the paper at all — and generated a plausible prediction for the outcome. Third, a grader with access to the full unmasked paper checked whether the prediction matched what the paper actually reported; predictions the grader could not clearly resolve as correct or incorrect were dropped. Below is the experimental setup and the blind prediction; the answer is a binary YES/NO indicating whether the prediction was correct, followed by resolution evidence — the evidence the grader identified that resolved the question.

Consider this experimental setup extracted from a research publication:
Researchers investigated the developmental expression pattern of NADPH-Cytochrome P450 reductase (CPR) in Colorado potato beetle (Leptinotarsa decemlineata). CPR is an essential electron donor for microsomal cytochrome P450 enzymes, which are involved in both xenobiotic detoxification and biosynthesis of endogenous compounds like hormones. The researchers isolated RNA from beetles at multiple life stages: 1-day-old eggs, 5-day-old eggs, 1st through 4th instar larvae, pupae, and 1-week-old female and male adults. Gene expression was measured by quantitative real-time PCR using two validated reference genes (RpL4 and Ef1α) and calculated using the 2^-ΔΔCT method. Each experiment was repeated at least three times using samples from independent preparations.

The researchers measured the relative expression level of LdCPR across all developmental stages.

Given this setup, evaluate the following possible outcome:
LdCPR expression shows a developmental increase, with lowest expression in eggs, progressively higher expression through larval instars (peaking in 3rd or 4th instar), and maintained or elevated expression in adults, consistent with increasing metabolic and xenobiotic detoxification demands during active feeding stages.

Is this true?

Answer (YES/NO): NO